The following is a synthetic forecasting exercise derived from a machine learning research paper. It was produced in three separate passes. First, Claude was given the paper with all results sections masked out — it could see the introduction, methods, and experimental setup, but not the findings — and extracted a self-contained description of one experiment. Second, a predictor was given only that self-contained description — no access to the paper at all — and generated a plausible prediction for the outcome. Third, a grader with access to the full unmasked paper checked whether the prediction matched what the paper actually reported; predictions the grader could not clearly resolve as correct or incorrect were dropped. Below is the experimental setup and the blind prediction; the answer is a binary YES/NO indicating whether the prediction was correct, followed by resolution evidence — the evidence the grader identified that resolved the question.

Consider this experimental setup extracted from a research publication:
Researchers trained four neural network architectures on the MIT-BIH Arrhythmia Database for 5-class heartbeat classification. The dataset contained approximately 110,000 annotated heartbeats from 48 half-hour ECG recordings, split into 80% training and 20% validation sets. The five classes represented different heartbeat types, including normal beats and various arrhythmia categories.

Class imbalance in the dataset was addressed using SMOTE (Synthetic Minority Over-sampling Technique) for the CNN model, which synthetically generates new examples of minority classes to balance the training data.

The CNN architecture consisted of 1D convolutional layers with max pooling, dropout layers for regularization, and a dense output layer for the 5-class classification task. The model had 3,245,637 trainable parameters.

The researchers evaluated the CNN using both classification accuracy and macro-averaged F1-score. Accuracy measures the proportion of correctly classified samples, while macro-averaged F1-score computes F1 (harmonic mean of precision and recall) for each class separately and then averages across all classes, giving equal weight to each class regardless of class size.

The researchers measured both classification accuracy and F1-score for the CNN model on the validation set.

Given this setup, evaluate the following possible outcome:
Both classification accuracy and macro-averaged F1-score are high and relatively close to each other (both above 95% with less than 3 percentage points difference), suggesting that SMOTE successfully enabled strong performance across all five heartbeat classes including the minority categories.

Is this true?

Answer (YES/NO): NO